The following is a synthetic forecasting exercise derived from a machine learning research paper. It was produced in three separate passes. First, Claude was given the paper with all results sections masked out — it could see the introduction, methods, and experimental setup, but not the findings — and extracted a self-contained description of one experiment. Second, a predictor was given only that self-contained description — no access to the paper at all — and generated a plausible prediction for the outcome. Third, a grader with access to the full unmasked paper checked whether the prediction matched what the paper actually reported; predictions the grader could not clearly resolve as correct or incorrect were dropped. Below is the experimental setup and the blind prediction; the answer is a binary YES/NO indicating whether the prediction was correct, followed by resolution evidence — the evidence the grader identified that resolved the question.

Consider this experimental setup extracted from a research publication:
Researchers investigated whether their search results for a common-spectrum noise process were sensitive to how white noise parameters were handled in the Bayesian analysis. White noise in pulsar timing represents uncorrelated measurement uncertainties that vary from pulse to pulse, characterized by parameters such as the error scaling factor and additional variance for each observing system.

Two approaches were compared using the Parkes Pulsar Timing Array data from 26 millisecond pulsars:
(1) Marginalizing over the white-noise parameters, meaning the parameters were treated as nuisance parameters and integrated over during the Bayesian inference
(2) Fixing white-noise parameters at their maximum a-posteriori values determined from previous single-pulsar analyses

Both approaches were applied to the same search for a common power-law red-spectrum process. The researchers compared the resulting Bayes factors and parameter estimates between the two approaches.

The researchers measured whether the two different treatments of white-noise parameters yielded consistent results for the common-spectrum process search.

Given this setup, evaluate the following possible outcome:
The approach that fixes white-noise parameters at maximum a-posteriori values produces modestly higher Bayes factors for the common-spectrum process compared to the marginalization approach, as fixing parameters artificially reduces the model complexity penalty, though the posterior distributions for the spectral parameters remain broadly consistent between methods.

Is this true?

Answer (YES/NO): NO